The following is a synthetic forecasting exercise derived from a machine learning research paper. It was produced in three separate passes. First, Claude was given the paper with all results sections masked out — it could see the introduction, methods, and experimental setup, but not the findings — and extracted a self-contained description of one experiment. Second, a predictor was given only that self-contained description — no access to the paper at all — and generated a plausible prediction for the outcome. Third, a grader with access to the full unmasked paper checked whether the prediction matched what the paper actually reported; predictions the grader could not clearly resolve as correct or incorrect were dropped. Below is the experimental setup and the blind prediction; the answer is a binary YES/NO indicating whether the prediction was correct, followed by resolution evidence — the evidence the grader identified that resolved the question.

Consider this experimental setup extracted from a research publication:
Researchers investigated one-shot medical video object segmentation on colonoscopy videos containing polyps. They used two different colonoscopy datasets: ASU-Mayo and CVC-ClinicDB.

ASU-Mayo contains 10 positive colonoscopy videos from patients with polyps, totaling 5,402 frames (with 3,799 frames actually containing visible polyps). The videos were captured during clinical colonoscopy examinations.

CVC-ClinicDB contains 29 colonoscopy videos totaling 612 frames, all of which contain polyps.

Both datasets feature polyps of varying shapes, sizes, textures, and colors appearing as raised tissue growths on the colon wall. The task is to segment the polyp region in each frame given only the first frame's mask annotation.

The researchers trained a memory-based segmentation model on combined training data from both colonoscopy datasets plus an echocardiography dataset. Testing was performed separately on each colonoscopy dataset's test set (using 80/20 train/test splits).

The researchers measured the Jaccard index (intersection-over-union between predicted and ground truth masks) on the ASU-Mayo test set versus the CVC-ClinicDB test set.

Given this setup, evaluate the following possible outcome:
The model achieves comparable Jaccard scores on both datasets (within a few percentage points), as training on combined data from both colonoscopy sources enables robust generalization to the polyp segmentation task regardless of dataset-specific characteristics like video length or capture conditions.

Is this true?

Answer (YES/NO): NO